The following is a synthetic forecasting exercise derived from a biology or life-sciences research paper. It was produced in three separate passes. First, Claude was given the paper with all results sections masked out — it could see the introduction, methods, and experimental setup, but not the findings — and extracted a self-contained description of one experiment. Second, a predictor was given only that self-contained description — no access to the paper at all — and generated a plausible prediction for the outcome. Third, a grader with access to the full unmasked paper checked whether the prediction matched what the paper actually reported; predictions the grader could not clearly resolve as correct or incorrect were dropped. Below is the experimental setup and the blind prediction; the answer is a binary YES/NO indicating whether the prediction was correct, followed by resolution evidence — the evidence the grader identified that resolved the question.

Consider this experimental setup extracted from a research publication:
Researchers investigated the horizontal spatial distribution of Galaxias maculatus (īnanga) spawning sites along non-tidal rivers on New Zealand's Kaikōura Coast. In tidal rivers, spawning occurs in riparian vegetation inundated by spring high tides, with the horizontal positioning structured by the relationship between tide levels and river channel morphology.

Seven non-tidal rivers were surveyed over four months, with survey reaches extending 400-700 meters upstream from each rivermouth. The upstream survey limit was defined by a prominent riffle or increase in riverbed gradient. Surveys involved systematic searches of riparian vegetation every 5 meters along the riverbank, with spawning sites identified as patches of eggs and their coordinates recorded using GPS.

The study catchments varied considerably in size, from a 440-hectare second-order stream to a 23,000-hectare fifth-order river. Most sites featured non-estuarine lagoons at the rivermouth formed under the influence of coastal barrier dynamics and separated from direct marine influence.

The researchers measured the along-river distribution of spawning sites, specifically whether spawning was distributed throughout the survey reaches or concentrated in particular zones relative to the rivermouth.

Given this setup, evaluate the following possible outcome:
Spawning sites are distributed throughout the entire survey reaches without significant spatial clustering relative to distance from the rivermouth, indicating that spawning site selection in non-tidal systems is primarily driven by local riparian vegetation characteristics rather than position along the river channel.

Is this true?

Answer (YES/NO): NO